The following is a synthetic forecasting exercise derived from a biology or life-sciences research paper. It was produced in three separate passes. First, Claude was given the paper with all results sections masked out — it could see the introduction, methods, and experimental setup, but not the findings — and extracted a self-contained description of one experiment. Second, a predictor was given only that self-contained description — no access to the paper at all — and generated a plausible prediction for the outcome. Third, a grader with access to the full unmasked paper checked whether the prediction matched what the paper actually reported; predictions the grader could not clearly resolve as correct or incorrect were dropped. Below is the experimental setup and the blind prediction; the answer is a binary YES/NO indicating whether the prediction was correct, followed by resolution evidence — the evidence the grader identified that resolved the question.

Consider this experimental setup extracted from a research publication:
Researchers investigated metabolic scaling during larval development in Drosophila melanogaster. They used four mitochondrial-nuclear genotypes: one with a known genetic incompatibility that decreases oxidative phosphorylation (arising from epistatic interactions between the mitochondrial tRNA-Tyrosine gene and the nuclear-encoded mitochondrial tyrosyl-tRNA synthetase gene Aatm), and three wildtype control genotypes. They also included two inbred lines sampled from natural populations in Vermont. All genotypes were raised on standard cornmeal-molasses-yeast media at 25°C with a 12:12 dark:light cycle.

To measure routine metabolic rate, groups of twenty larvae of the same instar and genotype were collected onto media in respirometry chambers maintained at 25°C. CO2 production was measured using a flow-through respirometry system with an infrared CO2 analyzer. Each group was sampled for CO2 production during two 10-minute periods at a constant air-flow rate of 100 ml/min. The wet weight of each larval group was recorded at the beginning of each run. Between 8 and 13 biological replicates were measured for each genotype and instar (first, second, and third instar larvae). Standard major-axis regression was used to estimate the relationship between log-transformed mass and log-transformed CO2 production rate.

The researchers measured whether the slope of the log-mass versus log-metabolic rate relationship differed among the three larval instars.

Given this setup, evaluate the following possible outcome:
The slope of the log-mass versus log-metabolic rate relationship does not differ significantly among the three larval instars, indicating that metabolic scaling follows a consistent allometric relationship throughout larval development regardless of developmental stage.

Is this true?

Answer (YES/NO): NO